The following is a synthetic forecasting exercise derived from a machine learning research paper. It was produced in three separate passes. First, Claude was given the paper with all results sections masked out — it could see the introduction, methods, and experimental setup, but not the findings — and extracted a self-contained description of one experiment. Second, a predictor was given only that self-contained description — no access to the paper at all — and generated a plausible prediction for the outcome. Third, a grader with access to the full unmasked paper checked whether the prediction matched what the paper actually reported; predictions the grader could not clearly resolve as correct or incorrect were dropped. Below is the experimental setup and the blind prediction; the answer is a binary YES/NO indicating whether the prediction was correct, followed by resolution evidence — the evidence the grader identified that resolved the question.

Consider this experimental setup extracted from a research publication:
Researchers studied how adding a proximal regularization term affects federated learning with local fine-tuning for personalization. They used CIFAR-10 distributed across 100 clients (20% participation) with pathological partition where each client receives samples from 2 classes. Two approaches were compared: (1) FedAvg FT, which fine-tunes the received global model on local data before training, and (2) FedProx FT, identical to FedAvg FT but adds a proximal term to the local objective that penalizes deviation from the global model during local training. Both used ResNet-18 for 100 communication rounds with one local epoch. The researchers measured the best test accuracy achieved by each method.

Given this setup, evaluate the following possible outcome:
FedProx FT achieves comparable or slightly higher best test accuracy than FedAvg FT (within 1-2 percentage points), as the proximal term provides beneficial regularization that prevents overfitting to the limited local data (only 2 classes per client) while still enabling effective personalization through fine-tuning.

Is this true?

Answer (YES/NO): YES